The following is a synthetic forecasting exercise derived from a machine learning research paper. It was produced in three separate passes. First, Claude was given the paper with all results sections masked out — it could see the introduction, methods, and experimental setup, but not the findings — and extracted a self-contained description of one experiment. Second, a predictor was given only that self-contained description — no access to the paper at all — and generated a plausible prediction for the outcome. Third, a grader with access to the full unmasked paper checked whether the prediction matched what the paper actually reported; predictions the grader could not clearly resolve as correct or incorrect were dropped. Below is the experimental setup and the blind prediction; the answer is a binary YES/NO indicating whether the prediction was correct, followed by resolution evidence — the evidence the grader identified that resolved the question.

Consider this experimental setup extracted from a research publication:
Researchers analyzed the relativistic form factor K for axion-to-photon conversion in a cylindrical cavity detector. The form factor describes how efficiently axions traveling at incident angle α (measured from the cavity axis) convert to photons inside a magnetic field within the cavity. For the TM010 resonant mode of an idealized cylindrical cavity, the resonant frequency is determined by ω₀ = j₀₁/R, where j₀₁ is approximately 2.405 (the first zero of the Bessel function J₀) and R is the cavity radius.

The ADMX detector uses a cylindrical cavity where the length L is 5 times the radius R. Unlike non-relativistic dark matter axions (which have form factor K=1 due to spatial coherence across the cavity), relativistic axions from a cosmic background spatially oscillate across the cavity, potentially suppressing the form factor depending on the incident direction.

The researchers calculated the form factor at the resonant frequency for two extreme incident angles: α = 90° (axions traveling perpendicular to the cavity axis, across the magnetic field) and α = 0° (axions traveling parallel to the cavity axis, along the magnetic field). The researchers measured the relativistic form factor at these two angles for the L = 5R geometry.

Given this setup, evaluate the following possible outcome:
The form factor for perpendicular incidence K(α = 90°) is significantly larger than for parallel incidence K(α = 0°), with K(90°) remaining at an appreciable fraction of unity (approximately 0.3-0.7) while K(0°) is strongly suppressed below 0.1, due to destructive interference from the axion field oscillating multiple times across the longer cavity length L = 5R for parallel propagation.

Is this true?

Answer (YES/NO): YES